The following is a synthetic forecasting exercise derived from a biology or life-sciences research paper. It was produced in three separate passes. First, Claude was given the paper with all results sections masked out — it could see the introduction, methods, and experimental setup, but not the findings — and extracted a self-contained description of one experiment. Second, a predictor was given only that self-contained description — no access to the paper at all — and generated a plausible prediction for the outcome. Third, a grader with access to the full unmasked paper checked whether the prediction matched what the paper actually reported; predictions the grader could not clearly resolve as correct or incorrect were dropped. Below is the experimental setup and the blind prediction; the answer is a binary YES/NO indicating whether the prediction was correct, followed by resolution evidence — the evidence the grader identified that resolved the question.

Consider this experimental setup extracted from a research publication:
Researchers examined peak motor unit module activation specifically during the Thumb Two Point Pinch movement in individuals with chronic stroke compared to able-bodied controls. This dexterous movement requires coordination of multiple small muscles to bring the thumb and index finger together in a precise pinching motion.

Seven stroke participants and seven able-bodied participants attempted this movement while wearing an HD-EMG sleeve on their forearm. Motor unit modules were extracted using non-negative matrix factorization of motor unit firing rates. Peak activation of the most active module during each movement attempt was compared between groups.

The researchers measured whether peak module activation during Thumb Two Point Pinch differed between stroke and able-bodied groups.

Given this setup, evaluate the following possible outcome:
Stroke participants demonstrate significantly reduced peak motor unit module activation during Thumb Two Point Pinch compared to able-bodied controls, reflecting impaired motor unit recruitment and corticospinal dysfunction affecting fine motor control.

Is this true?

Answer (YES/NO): NO